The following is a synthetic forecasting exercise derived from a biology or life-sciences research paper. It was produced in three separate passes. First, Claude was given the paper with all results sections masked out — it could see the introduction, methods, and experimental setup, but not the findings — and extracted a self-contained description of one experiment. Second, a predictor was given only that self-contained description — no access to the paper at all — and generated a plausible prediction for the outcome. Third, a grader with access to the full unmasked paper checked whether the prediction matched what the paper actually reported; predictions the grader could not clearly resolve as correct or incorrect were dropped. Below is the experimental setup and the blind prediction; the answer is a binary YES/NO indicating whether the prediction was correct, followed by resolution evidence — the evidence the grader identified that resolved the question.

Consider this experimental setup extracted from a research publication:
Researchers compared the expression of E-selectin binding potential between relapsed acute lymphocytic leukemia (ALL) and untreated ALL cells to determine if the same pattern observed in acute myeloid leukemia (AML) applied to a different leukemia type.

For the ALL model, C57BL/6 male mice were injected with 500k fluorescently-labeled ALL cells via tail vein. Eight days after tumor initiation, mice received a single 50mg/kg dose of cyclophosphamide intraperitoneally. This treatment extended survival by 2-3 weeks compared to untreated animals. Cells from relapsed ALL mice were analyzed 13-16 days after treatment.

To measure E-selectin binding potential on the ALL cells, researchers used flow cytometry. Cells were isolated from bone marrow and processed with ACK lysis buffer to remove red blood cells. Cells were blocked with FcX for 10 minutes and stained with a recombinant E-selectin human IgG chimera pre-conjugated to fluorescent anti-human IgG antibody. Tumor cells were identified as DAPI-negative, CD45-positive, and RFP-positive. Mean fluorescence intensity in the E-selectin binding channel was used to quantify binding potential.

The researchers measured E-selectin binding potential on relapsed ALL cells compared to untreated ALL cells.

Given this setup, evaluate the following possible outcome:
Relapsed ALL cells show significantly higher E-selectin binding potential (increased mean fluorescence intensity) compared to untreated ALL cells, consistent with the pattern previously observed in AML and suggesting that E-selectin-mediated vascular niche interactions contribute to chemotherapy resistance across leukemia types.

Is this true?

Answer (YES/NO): NO